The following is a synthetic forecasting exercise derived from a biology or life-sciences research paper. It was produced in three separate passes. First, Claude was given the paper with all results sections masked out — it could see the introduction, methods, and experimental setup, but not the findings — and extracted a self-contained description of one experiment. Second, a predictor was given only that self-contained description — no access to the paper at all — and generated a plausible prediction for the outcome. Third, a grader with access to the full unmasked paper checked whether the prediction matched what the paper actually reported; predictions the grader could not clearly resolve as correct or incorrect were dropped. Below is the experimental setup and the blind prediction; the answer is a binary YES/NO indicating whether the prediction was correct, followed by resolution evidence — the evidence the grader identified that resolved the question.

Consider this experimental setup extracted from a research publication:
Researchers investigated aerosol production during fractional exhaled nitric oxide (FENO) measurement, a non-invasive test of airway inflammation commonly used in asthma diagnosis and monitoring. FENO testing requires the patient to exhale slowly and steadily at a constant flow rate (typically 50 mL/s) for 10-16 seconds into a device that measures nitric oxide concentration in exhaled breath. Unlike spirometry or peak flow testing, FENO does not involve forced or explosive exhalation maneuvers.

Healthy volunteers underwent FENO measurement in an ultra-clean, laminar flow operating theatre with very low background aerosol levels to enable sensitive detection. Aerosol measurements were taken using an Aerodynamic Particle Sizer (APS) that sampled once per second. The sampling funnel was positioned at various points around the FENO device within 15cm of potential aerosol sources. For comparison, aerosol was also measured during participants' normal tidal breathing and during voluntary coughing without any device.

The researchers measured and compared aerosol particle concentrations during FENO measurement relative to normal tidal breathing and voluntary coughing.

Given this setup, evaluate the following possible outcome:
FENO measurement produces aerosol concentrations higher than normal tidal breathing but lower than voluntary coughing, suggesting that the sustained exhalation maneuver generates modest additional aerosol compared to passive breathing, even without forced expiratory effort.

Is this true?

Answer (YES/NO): NO